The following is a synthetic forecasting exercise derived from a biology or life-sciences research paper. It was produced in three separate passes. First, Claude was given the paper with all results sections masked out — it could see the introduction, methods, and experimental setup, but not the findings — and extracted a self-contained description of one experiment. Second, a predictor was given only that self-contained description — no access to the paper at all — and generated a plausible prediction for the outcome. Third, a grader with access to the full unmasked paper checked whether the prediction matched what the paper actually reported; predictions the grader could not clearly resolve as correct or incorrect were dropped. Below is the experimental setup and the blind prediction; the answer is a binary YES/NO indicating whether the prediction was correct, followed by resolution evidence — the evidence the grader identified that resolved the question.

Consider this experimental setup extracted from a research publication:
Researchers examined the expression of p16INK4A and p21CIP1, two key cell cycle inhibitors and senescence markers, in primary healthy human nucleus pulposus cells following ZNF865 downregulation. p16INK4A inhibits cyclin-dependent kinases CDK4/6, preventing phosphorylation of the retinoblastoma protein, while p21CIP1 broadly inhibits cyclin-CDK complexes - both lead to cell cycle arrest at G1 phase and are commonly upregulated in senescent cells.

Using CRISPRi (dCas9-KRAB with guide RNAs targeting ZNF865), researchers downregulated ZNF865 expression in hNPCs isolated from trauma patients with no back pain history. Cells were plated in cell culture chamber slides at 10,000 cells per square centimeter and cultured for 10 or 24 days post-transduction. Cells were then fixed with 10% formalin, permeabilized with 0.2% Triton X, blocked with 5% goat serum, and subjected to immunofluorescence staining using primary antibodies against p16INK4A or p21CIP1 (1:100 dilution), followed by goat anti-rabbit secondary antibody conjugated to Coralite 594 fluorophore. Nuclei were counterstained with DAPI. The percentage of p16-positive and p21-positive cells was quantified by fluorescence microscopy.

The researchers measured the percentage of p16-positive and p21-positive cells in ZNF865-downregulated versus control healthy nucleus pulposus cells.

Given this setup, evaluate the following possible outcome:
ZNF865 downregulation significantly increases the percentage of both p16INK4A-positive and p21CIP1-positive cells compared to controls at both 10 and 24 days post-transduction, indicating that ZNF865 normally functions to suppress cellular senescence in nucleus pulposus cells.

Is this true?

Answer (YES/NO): NO